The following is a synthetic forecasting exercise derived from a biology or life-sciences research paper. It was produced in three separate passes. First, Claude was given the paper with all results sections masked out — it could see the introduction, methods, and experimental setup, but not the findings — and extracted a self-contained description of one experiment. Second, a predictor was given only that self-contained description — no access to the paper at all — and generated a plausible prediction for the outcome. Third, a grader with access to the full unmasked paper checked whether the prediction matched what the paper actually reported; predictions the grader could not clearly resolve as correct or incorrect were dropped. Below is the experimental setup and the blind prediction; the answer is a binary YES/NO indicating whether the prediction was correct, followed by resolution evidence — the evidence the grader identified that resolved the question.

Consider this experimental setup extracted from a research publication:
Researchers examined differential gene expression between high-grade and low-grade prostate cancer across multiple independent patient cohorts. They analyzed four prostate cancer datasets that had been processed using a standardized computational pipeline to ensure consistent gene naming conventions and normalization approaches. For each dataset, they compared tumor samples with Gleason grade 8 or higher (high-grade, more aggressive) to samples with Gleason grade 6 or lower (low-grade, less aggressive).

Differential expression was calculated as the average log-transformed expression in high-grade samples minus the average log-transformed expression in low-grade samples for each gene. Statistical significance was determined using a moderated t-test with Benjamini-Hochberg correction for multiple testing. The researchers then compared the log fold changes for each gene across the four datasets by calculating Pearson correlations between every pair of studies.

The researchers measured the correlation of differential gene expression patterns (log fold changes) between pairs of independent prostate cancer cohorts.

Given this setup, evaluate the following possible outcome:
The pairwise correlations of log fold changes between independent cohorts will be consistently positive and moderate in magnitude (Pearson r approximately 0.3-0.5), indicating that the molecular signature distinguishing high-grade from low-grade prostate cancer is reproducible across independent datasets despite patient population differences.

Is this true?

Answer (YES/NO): NO